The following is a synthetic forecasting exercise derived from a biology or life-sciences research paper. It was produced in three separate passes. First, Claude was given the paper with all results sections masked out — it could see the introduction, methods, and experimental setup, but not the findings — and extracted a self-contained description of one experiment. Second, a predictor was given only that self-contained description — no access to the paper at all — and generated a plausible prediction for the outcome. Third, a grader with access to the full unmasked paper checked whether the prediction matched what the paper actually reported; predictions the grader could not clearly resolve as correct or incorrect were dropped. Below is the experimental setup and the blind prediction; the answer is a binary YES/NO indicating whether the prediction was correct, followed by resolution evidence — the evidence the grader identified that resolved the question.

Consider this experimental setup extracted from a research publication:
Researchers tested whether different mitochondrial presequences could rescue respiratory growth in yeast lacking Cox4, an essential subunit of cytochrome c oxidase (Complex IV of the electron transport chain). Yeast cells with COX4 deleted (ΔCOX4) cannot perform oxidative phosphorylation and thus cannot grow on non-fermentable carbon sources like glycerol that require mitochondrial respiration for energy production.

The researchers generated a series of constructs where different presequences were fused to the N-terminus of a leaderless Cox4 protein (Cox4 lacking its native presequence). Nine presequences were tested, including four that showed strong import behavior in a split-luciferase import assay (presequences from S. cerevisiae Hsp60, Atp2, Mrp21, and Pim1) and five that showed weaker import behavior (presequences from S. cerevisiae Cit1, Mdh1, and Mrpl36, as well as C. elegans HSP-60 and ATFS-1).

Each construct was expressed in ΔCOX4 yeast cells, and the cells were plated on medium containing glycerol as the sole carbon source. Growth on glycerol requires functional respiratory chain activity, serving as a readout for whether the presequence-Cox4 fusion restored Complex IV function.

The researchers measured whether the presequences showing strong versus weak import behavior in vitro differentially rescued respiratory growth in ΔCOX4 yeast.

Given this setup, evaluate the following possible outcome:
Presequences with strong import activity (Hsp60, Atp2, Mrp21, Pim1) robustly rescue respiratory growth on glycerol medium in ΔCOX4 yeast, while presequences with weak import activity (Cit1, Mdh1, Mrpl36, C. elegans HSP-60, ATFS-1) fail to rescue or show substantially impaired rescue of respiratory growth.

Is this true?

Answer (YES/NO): YES